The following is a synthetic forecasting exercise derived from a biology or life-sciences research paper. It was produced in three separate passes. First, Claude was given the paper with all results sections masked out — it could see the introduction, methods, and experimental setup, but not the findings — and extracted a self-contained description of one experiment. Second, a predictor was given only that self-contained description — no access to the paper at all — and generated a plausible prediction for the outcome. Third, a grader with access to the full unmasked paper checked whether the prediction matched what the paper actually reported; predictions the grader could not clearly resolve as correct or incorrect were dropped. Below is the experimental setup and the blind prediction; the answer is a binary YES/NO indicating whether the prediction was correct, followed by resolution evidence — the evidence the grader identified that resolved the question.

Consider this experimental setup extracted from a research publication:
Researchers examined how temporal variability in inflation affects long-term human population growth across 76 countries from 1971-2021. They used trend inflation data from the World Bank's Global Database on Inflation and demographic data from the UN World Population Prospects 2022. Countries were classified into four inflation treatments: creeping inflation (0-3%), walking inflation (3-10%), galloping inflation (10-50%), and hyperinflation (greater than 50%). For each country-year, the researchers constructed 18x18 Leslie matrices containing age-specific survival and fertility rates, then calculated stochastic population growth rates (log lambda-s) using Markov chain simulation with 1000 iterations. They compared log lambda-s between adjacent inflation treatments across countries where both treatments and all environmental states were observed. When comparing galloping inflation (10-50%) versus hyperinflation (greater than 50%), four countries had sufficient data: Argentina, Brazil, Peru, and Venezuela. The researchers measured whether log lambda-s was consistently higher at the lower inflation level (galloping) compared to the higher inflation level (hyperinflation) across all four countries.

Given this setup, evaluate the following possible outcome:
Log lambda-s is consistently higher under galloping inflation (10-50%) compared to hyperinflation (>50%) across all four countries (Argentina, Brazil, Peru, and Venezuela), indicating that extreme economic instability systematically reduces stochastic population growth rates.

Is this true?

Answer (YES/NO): NO